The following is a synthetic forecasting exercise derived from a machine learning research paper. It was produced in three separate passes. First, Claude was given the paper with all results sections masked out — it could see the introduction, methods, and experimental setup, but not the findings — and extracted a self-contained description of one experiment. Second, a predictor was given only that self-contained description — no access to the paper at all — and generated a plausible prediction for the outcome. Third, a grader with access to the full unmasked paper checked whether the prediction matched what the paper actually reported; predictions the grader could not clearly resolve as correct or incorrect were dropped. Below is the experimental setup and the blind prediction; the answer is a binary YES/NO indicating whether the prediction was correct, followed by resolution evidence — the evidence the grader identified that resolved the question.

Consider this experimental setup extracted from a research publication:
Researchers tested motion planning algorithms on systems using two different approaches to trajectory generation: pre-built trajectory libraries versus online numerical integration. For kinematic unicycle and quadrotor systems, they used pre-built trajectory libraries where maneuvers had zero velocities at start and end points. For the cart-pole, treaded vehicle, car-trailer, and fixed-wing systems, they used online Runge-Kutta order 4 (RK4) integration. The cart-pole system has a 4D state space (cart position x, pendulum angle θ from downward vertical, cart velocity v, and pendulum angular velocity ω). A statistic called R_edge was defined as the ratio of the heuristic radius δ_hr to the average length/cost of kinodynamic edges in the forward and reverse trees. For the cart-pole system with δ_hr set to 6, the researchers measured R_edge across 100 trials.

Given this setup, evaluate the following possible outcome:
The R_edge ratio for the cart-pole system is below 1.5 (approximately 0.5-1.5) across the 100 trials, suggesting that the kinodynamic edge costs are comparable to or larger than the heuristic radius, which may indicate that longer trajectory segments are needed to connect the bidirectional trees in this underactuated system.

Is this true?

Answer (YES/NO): YES